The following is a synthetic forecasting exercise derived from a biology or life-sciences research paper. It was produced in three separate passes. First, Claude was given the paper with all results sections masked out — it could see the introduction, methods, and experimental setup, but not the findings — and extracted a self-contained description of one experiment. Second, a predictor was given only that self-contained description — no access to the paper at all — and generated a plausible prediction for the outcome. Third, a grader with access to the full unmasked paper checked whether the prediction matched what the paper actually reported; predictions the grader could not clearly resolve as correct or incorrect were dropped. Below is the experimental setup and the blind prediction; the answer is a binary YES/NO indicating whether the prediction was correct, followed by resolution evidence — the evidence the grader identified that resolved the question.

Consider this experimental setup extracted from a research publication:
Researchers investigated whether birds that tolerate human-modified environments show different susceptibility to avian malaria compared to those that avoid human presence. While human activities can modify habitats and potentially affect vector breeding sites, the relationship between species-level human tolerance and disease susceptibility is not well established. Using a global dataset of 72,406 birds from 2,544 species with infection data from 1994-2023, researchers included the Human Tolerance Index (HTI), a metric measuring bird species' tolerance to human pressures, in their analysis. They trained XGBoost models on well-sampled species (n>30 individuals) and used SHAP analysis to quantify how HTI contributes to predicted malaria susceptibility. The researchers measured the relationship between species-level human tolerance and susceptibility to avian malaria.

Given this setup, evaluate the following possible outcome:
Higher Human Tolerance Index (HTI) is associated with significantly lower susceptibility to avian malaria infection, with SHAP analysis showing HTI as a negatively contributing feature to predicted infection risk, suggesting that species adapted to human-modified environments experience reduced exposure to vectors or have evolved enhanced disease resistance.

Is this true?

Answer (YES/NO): YES